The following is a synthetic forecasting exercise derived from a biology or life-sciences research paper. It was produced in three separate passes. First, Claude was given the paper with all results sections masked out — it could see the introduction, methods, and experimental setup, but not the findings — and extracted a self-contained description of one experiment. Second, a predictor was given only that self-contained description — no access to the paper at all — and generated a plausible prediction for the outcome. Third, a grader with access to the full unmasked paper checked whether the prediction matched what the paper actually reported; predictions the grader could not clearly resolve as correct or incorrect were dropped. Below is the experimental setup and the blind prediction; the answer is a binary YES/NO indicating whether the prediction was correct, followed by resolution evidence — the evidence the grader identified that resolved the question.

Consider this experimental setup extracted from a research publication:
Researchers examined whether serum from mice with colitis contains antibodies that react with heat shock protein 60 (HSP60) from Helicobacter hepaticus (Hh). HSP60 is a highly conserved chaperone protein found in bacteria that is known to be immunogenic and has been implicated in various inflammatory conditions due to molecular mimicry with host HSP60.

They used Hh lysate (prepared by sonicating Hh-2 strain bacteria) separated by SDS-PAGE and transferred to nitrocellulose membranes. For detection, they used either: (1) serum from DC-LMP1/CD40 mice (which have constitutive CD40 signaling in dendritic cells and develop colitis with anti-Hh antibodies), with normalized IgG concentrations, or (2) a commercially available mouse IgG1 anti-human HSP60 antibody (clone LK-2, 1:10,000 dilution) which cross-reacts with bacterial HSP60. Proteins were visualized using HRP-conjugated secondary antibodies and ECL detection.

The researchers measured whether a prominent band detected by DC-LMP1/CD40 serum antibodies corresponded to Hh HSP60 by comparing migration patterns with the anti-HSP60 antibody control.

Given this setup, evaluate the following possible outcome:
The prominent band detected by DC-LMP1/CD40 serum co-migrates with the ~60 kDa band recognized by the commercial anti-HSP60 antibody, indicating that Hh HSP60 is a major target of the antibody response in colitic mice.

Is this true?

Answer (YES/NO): YES